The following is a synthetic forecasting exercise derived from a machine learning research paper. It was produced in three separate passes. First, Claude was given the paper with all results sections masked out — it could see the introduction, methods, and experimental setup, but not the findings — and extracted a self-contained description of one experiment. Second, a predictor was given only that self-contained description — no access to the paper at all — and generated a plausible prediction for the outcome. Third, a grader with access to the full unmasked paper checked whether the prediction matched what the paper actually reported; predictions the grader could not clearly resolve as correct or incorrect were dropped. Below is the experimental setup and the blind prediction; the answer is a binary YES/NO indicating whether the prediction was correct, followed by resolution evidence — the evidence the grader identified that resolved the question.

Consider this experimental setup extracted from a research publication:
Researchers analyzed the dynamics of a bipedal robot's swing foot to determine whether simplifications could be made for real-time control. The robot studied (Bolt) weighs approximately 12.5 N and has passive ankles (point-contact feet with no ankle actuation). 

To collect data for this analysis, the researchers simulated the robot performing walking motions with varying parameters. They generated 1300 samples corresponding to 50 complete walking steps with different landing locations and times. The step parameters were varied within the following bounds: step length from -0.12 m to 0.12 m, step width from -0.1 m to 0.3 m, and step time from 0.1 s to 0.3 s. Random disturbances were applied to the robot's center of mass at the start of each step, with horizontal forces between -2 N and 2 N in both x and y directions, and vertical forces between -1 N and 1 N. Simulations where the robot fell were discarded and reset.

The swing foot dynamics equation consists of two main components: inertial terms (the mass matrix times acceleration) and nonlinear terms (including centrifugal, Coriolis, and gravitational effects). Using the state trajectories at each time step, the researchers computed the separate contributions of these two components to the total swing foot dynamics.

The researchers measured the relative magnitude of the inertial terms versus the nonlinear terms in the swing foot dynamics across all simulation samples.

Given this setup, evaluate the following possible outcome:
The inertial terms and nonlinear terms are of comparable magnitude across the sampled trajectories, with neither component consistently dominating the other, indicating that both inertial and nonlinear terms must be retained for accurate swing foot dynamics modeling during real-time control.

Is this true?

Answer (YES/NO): NO